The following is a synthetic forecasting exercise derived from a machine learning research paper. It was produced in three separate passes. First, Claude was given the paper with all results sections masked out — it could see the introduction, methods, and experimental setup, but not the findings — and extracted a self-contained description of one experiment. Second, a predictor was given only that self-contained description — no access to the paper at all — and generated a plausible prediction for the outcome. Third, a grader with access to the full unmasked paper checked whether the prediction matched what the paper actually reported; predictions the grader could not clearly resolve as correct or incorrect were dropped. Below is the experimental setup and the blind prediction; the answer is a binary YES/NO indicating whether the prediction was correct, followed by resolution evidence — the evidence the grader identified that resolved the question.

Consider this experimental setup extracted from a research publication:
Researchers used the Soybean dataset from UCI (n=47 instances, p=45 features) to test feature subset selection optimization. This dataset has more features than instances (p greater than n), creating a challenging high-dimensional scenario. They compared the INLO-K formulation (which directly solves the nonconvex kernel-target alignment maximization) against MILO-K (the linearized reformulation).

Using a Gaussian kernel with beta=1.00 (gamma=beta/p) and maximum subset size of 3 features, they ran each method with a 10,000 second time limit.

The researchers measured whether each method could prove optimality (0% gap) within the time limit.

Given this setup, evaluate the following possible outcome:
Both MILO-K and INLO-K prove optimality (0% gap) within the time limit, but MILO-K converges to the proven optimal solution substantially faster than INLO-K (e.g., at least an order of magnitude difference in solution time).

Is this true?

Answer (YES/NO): NO